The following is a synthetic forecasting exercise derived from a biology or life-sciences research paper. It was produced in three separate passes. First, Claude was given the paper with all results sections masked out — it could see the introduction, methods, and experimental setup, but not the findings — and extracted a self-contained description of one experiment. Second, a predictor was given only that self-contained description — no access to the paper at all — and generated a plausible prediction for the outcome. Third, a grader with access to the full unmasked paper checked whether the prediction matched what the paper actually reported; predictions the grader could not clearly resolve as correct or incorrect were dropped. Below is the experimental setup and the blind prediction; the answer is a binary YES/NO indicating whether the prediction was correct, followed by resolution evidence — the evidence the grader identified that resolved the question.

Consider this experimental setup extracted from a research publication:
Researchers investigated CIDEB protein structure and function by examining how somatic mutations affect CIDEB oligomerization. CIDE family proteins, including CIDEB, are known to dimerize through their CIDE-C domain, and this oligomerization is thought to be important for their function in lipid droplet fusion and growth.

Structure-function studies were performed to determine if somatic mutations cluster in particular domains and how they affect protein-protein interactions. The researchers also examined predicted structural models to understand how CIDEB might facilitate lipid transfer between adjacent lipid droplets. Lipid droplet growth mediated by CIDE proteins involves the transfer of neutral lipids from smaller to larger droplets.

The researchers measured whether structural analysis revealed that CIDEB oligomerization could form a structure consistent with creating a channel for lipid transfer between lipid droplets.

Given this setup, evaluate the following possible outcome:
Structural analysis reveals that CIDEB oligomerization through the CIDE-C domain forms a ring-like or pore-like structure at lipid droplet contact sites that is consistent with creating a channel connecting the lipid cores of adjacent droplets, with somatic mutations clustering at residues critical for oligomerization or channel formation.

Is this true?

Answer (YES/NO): YES